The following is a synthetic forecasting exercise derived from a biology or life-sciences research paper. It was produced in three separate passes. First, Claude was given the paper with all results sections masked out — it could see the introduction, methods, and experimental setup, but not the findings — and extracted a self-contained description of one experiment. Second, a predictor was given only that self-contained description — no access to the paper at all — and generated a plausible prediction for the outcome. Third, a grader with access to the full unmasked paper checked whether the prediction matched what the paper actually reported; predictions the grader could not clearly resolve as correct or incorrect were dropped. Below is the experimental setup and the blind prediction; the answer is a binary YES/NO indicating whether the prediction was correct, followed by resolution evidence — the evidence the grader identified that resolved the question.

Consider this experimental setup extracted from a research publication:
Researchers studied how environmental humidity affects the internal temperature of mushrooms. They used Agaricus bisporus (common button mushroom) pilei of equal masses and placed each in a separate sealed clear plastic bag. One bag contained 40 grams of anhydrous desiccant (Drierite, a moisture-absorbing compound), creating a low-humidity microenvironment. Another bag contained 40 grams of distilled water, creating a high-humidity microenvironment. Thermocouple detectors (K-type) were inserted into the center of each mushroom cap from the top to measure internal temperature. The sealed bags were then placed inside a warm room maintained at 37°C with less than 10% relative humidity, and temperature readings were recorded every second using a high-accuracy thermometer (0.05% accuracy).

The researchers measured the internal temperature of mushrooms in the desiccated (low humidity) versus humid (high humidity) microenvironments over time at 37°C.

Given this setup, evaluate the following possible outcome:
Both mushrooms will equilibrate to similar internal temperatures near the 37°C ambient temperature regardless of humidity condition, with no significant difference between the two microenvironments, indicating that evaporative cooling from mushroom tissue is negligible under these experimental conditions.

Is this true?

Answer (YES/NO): NO